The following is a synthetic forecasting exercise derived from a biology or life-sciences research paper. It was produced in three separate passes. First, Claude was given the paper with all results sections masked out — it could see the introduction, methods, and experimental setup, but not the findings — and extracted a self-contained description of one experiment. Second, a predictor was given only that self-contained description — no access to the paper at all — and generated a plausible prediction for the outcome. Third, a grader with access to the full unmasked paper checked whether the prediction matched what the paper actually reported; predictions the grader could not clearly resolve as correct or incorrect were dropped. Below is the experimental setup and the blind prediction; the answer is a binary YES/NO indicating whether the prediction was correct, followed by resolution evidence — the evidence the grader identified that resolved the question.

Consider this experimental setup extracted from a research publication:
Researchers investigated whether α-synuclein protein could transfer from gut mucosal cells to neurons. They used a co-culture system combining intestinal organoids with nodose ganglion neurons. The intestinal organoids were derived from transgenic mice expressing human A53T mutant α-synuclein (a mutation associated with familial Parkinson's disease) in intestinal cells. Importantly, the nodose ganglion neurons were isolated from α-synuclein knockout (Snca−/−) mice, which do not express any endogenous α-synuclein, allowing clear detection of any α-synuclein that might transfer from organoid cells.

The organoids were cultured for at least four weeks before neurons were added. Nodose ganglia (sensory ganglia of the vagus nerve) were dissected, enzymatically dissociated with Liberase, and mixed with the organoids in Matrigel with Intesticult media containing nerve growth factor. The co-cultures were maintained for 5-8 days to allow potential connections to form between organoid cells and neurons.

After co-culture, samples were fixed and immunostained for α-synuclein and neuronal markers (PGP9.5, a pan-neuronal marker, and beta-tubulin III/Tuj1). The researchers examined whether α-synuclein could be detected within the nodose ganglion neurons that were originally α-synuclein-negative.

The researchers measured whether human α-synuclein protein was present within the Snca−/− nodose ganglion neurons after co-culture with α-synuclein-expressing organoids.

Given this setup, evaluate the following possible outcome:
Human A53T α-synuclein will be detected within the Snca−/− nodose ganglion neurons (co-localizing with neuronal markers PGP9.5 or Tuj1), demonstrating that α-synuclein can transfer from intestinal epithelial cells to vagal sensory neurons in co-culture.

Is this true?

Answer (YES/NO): YES